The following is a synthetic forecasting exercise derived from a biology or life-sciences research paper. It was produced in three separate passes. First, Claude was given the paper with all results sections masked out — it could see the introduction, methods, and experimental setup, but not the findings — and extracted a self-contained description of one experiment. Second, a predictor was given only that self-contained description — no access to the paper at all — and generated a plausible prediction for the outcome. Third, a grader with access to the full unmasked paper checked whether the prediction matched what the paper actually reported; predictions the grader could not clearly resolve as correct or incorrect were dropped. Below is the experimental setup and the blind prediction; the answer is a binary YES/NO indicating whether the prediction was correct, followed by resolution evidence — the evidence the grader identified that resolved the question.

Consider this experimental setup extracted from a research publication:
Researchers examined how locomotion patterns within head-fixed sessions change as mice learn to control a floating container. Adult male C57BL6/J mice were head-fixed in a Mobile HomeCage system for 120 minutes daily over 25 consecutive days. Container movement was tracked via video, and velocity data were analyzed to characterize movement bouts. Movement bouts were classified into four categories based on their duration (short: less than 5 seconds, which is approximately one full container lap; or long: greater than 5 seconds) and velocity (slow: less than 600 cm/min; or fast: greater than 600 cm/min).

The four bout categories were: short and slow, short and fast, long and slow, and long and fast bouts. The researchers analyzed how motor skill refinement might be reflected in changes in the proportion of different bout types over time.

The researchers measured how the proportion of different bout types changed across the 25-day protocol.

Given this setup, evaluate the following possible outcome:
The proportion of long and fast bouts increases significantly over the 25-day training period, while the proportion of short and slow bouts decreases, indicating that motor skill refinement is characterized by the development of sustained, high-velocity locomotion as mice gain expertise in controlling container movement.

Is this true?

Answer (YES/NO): NO